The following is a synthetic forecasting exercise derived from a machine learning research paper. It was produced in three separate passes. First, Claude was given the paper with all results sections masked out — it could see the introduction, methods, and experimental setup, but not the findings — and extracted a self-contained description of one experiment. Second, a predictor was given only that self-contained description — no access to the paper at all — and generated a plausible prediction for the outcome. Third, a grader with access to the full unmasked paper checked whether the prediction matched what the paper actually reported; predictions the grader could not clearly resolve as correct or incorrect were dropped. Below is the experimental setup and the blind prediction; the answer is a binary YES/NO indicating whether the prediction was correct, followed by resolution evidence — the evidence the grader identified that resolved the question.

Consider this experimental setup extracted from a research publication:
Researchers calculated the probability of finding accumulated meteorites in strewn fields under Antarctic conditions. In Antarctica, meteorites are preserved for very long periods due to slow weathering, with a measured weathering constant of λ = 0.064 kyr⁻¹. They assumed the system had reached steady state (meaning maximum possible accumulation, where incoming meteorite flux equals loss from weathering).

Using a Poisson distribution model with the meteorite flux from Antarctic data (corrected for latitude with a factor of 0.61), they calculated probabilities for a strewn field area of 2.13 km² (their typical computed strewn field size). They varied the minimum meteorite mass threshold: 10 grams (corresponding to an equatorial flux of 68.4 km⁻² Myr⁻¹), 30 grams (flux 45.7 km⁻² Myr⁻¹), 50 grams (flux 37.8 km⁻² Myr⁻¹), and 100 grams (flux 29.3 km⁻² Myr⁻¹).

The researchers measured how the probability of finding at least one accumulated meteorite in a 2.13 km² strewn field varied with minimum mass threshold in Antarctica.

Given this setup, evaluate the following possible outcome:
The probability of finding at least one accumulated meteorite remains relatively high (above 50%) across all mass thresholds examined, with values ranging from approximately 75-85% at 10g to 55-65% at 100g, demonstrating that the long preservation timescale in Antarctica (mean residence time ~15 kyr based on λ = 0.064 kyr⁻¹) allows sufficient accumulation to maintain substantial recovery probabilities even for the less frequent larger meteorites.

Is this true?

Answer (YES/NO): NO